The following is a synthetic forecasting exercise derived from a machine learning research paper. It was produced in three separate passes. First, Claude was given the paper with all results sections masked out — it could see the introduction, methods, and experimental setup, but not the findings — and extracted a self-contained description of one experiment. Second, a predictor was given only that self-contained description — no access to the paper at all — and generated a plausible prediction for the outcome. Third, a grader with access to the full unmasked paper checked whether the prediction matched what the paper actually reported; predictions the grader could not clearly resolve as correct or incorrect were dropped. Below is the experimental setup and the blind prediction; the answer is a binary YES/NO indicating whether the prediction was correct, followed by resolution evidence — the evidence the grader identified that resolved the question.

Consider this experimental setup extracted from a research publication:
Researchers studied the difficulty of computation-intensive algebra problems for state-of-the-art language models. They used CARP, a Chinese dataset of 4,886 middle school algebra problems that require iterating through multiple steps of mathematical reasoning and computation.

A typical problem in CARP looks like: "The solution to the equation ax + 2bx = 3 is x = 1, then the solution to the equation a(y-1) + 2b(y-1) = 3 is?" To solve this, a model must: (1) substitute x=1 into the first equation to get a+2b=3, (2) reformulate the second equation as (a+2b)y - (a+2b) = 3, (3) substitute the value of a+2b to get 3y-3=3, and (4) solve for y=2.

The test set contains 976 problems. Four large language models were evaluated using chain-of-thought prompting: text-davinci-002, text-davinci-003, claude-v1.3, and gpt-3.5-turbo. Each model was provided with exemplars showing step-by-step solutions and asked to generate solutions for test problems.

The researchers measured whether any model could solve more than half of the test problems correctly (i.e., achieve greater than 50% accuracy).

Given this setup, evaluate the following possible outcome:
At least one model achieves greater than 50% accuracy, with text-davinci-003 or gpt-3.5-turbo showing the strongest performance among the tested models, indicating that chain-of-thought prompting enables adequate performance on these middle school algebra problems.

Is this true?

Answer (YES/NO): NO